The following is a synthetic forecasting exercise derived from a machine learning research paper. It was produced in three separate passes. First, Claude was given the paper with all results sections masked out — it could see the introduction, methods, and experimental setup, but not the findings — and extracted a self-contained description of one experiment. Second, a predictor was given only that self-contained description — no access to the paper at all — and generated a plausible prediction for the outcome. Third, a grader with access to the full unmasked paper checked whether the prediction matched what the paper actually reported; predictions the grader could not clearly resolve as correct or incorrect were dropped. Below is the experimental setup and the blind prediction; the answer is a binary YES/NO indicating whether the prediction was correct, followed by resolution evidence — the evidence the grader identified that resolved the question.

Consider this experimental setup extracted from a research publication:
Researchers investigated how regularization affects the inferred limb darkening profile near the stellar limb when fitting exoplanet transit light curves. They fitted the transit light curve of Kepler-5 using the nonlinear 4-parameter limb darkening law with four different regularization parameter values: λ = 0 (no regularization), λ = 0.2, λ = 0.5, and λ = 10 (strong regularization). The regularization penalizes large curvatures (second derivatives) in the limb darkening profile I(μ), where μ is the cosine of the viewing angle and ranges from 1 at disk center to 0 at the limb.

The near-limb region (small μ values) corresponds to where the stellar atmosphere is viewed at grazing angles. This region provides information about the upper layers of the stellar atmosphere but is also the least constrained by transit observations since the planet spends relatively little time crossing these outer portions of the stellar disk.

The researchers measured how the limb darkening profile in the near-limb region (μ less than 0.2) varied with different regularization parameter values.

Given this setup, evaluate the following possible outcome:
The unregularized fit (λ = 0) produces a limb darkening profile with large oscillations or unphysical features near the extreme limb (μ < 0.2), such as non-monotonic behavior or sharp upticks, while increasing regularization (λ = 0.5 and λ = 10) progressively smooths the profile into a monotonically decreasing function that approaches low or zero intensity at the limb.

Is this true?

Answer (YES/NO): NO